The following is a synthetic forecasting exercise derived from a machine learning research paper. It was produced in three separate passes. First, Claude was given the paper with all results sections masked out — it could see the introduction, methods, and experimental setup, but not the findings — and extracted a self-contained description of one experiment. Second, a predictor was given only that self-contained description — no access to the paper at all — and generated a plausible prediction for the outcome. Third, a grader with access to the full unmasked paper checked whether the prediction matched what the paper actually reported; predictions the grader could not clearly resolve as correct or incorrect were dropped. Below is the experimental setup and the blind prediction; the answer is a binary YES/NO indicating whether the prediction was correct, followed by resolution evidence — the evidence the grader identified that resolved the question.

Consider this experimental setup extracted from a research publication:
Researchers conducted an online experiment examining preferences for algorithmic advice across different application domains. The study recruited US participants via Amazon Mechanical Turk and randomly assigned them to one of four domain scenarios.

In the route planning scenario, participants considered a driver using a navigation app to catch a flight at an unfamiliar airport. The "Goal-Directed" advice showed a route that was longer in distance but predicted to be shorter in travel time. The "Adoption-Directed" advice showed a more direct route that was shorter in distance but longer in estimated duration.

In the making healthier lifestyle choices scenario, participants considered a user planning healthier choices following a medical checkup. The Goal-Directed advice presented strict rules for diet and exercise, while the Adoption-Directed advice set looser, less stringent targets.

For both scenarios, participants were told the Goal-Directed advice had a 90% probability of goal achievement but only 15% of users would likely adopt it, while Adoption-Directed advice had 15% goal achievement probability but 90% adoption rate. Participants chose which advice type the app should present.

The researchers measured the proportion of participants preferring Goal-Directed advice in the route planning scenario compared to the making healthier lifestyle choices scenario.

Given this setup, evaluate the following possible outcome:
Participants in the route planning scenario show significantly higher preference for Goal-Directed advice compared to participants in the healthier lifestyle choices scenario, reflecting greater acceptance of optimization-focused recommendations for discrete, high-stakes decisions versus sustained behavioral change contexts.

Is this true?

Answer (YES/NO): YES